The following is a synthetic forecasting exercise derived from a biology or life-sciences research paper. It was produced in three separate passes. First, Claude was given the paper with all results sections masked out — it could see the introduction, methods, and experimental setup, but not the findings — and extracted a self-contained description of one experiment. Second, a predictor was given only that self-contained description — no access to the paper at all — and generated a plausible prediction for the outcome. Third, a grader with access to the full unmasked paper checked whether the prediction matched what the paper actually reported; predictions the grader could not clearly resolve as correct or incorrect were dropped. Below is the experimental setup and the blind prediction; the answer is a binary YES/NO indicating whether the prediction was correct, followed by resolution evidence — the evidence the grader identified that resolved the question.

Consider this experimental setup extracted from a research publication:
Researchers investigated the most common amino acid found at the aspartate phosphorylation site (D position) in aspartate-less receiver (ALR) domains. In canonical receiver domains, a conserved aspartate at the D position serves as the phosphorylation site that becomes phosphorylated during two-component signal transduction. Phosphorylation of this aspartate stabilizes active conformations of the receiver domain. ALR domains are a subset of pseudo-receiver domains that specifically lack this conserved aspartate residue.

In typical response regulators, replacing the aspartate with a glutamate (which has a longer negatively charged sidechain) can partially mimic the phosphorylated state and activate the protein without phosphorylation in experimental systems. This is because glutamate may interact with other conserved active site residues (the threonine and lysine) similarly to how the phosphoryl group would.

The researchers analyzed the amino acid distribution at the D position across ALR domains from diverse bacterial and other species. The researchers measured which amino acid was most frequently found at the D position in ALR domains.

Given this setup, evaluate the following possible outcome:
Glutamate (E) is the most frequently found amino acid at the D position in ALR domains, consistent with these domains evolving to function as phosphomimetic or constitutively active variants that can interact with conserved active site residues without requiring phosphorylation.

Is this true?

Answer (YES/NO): YES